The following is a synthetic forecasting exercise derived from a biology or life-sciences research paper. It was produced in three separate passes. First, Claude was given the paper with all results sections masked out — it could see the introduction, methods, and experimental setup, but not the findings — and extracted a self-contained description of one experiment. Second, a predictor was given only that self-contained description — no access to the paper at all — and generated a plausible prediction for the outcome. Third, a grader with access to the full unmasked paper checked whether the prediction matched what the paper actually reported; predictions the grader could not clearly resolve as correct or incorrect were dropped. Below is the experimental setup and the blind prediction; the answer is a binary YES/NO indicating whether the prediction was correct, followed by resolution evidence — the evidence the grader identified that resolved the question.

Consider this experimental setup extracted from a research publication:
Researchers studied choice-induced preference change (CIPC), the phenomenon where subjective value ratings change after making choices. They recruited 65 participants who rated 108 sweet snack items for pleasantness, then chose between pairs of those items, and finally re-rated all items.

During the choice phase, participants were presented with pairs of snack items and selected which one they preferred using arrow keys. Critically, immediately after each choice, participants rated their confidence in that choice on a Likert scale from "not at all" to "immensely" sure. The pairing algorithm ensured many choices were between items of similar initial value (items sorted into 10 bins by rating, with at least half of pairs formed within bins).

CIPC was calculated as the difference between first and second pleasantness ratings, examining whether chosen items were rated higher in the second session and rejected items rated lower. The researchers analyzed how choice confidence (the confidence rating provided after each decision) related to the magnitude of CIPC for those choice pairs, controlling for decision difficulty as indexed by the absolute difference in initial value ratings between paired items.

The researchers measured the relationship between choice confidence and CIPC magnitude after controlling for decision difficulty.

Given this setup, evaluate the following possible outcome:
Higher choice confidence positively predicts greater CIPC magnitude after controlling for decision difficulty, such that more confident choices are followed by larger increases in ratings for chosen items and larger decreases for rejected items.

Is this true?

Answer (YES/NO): YES